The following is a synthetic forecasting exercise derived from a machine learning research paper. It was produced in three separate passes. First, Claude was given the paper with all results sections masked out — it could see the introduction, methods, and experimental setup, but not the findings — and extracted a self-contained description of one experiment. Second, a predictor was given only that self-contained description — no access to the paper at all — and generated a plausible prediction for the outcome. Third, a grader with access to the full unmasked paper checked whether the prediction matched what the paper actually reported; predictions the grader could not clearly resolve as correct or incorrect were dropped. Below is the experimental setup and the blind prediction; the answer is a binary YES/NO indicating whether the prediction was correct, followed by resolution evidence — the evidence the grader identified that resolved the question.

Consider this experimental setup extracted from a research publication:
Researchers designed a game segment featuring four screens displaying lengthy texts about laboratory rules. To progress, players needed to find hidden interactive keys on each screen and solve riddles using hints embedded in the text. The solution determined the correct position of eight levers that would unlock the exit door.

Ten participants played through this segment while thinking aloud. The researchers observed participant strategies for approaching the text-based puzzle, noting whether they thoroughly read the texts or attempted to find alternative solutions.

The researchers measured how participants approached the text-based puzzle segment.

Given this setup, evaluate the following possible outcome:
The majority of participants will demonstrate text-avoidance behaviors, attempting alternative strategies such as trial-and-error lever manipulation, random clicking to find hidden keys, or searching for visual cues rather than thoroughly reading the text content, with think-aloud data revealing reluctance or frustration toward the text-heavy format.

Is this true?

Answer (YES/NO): NO